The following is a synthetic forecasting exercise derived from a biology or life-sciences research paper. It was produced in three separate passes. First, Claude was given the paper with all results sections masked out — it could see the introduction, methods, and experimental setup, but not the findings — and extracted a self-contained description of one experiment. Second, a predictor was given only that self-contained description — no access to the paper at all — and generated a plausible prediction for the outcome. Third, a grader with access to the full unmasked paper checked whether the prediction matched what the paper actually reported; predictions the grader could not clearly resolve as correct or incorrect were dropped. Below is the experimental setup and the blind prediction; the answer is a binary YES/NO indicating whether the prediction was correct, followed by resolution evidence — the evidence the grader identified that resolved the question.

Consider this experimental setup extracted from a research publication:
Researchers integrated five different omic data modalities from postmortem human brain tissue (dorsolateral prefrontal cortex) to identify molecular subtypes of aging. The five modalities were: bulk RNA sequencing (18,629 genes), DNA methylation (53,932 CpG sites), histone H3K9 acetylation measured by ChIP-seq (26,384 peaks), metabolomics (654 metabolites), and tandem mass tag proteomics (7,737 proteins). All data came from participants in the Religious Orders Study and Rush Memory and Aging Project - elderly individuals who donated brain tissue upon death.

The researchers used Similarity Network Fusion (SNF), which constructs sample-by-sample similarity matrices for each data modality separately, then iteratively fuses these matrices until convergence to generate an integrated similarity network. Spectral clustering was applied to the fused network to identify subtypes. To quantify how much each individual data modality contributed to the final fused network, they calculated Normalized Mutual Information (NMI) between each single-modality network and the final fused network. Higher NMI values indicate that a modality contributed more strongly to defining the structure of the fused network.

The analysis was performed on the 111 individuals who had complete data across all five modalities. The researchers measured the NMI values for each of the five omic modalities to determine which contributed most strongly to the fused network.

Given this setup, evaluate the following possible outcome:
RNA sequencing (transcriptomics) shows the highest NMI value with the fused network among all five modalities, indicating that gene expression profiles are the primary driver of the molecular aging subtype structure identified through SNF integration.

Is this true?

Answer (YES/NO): NO